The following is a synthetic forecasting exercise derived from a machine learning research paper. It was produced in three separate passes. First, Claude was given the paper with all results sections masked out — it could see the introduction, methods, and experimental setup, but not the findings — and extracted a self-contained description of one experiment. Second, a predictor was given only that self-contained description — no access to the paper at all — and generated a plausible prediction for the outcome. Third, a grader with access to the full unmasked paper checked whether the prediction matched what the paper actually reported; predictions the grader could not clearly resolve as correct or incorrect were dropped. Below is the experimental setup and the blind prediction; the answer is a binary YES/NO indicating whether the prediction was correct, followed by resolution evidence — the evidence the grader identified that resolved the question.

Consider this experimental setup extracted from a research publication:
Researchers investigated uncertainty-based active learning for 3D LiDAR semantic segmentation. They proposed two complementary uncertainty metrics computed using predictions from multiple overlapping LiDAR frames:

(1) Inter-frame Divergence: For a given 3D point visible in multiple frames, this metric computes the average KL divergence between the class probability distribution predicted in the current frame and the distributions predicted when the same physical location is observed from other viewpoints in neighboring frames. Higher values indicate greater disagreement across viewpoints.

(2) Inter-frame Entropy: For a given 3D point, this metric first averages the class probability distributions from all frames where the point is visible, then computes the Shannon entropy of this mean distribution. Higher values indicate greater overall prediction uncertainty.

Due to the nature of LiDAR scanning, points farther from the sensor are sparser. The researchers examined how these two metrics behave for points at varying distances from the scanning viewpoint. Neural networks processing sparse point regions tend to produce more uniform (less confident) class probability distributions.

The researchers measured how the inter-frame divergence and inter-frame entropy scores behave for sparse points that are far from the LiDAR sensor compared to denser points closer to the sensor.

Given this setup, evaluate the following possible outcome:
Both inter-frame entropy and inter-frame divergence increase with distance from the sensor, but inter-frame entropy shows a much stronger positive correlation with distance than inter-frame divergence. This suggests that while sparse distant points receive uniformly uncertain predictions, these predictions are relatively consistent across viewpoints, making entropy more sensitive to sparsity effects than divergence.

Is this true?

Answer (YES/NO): NO